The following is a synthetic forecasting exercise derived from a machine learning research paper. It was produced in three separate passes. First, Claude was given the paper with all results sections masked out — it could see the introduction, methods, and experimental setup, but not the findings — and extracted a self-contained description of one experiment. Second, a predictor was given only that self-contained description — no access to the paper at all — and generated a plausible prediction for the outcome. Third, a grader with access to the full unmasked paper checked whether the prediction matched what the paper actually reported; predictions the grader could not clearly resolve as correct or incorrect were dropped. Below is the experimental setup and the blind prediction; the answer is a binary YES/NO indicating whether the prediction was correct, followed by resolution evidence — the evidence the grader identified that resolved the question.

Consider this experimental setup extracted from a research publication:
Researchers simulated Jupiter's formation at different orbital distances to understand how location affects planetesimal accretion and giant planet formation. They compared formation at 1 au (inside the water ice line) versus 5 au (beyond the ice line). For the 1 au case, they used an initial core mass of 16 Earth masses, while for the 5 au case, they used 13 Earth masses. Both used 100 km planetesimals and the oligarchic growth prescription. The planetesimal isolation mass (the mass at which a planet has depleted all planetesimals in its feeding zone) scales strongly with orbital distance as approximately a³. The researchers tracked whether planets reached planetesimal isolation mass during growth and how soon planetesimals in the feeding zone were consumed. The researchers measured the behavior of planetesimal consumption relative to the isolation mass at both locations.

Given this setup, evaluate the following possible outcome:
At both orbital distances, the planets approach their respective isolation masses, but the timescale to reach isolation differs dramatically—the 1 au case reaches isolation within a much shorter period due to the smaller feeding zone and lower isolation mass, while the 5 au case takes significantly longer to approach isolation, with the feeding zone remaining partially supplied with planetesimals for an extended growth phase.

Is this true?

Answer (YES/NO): NO